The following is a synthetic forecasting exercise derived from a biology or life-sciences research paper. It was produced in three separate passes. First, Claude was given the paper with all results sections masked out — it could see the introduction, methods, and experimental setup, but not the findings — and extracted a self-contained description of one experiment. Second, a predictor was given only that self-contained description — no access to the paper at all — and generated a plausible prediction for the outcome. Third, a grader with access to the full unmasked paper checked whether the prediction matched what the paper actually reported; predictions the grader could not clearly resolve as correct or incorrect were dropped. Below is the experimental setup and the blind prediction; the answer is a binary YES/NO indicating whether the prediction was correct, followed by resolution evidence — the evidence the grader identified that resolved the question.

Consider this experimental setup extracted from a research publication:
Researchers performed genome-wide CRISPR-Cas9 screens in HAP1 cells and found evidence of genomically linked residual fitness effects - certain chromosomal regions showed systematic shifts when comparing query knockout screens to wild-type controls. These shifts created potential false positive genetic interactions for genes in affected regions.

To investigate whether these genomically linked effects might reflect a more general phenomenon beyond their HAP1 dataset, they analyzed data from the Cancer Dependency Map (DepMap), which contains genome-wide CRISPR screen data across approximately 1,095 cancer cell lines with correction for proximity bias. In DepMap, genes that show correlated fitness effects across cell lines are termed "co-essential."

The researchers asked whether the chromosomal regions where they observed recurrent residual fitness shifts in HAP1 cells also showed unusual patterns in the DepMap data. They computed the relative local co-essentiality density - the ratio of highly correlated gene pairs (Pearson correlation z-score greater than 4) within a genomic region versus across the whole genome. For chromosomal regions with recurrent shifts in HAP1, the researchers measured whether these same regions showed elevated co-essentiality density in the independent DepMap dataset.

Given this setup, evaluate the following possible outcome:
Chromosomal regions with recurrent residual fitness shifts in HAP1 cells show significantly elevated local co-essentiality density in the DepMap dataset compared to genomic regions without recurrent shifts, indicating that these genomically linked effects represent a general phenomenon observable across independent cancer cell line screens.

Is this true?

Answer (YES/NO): YES